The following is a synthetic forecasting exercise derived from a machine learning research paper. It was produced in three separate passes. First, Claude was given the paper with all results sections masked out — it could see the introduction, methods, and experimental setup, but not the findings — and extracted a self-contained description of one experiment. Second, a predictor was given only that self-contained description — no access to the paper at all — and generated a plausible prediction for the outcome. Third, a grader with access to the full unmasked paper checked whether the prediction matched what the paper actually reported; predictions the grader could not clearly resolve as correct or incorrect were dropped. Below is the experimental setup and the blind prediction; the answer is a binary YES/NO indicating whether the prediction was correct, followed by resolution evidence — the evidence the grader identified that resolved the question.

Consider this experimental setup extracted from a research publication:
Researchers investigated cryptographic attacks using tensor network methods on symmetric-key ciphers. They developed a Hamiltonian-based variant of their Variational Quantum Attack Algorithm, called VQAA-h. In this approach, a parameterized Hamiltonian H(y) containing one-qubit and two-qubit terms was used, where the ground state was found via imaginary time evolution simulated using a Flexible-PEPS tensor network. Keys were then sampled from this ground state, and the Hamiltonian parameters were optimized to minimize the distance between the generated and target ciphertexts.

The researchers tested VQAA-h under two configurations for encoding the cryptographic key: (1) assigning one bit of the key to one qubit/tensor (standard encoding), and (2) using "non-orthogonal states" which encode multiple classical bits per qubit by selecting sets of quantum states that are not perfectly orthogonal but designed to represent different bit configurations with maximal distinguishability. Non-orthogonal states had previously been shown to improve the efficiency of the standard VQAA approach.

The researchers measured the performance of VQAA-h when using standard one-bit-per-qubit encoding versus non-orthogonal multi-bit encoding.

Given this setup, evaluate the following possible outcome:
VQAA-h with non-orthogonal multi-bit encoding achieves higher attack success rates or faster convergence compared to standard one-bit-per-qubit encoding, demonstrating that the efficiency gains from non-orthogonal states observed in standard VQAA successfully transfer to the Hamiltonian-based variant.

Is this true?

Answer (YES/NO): NO